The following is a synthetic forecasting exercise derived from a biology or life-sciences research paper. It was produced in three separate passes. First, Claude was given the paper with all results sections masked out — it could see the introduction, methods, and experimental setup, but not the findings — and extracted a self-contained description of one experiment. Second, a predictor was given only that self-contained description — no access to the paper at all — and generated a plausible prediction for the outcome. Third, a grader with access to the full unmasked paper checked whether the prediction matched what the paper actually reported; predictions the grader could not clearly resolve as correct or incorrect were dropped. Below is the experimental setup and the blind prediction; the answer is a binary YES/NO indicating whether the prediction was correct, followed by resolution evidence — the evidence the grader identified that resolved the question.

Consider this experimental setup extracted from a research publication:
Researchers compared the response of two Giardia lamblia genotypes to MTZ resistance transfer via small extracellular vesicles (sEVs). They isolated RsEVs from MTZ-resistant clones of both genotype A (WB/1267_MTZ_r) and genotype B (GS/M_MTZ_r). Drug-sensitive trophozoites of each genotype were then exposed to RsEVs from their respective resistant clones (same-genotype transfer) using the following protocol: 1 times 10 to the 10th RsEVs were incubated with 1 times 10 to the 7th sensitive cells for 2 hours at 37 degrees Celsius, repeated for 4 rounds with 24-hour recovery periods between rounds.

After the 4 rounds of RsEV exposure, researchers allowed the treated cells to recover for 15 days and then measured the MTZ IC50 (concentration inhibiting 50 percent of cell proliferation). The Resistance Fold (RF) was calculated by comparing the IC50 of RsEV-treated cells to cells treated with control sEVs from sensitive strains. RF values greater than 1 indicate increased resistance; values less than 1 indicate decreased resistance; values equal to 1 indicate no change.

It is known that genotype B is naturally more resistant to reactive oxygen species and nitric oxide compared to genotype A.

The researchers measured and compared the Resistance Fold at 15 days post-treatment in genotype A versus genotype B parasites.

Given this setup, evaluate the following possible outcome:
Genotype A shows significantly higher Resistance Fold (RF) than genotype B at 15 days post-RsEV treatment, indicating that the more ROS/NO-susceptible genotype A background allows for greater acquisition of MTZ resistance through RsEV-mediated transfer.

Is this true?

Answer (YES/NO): NO